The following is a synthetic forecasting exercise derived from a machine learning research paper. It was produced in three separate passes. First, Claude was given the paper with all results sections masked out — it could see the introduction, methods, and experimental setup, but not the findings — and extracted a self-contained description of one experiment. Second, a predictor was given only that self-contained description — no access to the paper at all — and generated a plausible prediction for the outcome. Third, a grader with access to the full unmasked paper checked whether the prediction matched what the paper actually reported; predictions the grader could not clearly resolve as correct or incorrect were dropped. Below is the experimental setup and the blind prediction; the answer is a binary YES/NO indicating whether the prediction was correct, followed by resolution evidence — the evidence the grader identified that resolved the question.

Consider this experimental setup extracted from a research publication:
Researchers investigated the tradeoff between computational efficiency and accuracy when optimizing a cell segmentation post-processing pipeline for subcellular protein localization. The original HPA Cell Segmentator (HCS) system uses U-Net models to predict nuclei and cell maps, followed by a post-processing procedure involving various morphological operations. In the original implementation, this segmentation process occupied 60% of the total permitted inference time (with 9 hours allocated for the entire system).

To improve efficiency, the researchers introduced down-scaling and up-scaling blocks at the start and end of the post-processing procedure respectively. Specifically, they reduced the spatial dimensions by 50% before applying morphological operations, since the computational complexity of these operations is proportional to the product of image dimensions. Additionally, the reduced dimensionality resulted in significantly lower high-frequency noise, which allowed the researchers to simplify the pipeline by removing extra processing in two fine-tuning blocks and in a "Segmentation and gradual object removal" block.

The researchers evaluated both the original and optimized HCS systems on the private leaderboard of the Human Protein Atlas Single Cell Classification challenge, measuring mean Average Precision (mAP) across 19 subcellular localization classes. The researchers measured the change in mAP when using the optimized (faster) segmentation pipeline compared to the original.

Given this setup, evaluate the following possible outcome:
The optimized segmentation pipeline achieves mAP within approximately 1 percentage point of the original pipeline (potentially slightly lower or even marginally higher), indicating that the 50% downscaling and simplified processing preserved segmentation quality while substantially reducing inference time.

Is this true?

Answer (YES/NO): YES